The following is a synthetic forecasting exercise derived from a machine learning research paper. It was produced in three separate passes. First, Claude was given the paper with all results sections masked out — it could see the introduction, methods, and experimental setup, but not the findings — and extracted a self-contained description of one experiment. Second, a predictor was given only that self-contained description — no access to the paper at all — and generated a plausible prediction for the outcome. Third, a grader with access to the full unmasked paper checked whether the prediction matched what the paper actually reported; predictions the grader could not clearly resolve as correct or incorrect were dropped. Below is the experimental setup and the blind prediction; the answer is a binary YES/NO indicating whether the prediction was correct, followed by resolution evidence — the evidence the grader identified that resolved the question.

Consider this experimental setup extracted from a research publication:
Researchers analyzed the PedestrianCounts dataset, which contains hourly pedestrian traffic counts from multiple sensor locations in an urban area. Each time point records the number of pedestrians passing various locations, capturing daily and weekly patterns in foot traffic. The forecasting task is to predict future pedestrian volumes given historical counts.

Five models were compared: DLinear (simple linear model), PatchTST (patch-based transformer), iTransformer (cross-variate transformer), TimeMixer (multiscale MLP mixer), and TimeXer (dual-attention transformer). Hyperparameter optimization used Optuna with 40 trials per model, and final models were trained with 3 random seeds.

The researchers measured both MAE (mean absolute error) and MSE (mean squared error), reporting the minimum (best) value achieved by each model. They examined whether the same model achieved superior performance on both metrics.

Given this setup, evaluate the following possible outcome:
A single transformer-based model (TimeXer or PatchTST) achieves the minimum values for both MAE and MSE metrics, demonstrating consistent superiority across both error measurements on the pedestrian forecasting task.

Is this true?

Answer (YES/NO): NO